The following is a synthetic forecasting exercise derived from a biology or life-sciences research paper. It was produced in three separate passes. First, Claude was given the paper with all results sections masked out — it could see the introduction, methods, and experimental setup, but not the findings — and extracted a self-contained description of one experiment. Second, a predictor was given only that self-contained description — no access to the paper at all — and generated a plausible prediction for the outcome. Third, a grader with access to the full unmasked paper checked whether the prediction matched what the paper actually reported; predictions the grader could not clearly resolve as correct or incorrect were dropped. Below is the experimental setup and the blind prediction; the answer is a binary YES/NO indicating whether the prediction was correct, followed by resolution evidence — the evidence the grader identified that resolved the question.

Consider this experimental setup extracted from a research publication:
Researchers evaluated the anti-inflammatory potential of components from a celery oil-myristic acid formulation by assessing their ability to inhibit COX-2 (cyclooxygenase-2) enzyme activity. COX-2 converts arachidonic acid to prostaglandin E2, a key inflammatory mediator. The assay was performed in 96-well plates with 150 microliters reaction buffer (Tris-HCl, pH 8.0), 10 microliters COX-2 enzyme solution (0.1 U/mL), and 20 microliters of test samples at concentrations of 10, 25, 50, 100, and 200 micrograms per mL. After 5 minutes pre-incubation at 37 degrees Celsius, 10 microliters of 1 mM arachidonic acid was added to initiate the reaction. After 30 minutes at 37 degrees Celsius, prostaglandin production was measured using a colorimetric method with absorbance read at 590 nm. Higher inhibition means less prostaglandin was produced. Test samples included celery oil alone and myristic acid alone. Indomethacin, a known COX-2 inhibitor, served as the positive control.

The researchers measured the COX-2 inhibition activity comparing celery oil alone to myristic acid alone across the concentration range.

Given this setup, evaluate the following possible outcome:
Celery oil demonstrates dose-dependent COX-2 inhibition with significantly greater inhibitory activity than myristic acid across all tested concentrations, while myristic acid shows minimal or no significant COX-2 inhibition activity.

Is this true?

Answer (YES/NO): NO